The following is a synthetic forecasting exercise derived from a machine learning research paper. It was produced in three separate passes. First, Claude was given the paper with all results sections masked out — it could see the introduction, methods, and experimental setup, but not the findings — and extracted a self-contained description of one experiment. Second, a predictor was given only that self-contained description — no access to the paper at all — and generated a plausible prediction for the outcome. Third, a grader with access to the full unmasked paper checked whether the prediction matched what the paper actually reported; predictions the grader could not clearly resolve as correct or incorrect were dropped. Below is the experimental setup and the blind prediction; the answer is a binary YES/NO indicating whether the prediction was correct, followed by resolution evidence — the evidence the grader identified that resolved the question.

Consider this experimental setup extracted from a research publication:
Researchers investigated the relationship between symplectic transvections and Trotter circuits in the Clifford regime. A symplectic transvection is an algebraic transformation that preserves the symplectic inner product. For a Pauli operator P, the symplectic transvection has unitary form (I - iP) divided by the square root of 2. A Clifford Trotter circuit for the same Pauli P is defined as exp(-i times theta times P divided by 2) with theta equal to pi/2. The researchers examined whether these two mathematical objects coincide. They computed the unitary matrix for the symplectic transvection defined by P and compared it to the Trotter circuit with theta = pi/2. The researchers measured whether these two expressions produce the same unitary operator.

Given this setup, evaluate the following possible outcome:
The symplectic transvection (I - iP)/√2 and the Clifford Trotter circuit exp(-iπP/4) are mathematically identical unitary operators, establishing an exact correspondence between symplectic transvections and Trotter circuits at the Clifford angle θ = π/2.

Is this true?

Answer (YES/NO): YES